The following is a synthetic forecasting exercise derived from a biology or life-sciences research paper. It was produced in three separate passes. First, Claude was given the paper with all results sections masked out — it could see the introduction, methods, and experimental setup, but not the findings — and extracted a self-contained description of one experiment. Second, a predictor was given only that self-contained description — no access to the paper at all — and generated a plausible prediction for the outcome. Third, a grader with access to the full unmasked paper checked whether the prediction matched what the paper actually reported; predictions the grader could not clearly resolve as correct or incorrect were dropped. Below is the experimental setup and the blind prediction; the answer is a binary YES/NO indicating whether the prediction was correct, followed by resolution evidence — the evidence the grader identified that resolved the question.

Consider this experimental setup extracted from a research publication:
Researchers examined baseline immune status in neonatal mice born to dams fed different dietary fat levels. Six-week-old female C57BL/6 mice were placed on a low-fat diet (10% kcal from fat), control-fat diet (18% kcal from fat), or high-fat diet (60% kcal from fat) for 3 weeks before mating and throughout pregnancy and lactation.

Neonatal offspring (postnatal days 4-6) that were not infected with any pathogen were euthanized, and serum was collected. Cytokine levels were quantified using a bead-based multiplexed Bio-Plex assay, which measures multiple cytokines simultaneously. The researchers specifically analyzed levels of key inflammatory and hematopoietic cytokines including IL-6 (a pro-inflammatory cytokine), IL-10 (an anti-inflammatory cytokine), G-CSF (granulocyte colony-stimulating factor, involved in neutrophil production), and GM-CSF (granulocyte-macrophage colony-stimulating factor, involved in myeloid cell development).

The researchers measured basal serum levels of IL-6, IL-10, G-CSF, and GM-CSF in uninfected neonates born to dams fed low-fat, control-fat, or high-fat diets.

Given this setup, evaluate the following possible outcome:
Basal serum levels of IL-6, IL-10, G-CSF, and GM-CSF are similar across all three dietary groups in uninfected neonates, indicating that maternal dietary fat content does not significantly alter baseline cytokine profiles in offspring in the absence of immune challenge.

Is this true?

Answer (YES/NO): NO